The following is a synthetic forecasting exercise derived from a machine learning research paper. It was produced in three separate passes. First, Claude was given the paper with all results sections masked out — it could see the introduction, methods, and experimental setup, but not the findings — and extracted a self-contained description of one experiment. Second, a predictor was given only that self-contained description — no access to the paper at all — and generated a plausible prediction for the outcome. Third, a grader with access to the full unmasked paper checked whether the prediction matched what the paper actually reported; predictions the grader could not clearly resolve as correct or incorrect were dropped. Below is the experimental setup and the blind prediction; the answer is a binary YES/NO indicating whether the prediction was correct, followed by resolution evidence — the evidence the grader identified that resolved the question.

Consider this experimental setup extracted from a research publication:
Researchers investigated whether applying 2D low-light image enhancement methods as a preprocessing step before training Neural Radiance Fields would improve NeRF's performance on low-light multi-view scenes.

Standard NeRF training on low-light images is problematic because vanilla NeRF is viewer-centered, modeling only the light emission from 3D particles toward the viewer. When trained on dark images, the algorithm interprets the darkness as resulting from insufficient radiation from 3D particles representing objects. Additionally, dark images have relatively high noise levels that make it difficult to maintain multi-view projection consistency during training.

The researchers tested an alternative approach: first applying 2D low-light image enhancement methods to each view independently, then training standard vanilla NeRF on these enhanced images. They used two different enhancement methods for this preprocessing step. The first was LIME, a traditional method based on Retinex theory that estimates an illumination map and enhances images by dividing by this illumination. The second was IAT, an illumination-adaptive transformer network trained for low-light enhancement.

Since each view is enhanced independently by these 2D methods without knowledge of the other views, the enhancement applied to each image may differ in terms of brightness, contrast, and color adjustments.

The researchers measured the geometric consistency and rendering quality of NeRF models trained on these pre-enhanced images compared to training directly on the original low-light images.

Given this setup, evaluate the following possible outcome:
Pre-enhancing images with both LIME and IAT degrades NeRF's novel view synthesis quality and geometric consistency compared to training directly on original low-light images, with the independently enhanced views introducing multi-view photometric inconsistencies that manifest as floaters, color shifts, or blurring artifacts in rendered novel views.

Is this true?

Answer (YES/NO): NO